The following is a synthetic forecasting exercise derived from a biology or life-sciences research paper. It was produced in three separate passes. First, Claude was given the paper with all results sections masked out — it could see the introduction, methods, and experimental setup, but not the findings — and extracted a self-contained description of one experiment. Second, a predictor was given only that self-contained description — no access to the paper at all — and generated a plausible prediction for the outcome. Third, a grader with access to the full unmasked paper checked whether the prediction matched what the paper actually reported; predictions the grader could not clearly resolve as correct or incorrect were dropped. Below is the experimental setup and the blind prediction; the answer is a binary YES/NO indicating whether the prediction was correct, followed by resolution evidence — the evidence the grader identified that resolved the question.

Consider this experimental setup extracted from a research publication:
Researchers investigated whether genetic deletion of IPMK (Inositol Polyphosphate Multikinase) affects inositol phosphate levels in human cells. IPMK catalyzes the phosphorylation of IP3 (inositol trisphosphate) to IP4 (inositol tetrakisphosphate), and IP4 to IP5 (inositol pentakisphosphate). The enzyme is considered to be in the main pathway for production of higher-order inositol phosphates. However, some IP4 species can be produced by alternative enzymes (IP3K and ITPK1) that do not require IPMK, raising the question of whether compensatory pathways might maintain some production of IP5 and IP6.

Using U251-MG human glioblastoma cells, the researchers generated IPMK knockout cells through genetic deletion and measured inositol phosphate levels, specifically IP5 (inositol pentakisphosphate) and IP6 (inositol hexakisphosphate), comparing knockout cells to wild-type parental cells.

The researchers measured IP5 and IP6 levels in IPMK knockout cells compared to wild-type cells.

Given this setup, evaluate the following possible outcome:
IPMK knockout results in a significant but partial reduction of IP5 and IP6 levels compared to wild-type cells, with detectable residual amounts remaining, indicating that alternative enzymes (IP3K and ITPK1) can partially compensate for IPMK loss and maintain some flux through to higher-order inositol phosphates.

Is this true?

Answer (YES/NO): NO